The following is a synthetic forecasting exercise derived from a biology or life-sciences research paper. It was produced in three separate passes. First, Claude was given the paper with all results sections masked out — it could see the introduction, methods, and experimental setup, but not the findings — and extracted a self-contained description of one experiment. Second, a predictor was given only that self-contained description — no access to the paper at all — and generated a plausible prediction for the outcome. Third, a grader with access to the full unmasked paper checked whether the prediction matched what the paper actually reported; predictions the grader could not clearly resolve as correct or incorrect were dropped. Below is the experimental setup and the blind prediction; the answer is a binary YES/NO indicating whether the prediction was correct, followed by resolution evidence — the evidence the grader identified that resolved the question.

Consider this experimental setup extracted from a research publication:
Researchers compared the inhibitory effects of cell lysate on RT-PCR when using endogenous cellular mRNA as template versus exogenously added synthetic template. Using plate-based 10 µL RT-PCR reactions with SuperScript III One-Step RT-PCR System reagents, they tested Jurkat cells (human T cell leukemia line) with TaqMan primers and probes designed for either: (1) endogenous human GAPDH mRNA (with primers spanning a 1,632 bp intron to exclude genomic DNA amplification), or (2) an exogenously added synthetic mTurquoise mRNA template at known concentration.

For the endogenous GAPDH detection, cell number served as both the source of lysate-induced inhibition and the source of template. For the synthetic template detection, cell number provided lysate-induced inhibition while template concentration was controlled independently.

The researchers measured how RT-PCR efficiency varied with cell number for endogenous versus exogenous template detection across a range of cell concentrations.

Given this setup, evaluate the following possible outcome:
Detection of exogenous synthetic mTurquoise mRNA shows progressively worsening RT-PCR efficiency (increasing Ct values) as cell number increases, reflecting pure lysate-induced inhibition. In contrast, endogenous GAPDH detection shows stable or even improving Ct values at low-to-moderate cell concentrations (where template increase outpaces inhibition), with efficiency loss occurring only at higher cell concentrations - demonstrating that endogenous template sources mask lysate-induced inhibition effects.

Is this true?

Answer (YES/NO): YES